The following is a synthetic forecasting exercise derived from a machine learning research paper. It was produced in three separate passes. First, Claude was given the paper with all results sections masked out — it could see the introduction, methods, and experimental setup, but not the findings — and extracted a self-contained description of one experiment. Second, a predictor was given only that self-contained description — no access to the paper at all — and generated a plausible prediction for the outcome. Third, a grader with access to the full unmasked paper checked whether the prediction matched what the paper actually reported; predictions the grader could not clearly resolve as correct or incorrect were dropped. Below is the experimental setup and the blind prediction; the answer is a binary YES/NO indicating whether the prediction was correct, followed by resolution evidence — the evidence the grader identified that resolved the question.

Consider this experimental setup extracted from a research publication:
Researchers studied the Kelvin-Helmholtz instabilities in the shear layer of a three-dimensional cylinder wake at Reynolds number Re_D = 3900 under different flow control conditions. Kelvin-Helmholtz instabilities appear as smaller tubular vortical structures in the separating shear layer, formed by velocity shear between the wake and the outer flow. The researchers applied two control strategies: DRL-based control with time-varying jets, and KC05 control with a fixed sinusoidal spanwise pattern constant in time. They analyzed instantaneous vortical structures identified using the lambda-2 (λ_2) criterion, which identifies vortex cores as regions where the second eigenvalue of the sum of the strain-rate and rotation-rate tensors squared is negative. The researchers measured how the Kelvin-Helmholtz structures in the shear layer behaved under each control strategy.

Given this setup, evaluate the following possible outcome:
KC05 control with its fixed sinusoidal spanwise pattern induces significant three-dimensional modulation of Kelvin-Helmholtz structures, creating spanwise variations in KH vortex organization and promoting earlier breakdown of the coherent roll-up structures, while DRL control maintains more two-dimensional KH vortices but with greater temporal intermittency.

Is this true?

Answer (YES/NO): NO